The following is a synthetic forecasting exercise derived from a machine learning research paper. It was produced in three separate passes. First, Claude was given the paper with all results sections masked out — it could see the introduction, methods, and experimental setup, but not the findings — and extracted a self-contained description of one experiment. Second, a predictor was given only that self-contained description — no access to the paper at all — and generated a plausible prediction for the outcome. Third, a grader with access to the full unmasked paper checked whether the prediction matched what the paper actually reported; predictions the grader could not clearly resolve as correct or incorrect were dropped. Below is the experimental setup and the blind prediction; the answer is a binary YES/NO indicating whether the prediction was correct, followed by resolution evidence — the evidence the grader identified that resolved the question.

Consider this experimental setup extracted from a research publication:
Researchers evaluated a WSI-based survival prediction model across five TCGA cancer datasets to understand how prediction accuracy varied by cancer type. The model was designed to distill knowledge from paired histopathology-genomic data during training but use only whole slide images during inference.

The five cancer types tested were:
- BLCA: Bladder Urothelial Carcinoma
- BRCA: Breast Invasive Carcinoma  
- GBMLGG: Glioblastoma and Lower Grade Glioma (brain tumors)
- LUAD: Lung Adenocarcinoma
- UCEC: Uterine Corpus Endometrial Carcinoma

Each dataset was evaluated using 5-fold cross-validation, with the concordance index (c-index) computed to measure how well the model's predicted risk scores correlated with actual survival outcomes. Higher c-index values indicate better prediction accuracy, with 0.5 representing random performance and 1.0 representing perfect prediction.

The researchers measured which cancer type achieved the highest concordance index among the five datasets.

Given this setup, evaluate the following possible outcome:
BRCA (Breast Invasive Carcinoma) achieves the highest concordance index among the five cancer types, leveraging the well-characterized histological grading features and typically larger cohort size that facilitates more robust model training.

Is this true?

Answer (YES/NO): NO